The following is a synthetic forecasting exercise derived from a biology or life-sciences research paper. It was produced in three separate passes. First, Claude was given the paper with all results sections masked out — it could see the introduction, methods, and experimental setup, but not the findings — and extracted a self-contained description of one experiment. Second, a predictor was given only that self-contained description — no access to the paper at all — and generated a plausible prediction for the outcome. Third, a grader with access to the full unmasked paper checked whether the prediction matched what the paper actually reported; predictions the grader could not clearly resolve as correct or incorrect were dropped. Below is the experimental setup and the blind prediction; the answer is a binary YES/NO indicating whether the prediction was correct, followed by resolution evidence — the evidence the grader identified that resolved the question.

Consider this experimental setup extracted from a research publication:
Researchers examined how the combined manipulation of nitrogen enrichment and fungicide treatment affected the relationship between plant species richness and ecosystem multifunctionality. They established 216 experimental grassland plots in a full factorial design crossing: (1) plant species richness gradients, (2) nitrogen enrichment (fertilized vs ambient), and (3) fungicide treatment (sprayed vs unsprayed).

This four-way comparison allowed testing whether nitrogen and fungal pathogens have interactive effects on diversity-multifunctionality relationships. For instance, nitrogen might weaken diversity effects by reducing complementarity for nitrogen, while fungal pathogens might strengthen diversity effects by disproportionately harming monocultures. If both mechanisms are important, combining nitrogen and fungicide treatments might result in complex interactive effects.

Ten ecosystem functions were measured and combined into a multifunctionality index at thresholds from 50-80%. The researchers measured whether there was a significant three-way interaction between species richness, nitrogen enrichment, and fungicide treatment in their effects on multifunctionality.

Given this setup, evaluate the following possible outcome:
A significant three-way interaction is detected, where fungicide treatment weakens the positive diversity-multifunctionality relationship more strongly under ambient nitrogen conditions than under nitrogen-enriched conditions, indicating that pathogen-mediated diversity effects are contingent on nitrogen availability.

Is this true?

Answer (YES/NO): NO